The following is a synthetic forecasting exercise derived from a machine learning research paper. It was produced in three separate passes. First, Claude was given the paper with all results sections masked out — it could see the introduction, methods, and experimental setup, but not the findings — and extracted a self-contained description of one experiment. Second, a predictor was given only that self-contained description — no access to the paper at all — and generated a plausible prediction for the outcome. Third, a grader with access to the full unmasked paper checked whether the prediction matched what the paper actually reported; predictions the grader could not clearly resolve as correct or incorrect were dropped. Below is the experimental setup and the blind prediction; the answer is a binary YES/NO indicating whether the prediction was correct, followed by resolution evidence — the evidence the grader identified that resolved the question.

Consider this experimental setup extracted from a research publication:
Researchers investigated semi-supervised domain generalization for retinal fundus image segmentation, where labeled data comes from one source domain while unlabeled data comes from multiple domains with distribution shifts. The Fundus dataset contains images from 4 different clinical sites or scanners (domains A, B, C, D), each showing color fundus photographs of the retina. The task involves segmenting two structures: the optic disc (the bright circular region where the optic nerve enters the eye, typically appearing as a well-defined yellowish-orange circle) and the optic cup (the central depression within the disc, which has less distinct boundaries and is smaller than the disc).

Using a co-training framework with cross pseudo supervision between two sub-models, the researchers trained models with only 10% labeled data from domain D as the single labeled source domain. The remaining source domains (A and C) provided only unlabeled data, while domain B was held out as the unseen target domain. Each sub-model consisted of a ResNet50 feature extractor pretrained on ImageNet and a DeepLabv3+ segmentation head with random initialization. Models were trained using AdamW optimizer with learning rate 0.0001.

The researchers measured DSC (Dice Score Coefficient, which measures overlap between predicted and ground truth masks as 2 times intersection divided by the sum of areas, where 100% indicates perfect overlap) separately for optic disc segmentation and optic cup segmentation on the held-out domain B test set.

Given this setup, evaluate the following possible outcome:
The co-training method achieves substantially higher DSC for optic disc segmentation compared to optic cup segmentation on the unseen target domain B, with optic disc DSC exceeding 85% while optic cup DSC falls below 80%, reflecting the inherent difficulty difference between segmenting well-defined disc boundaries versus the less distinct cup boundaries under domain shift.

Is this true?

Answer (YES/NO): YES